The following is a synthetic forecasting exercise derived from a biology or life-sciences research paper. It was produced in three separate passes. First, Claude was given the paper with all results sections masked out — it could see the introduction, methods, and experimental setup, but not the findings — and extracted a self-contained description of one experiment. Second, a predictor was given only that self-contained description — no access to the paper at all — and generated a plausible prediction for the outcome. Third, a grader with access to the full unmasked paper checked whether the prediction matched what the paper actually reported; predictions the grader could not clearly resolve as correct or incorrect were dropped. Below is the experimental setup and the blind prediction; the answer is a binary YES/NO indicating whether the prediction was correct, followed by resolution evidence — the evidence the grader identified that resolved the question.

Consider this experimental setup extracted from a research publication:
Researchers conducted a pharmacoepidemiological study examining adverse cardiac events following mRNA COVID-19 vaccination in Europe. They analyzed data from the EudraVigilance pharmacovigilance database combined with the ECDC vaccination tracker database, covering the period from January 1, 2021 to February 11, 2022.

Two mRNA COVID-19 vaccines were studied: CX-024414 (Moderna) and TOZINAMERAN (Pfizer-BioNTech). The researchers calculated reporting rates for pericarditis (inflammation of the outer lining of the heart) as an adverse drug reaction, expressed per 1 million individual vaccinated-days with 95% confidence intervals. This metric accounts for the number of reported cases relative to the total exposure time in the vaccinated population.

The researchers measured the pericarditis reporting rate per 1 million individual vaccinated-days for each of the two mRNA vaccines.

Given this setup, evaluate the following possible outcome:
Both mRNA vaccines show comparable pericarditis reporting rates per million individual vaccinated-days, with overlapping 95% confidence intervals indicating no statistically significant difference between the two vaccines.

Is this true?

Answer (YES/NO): NO